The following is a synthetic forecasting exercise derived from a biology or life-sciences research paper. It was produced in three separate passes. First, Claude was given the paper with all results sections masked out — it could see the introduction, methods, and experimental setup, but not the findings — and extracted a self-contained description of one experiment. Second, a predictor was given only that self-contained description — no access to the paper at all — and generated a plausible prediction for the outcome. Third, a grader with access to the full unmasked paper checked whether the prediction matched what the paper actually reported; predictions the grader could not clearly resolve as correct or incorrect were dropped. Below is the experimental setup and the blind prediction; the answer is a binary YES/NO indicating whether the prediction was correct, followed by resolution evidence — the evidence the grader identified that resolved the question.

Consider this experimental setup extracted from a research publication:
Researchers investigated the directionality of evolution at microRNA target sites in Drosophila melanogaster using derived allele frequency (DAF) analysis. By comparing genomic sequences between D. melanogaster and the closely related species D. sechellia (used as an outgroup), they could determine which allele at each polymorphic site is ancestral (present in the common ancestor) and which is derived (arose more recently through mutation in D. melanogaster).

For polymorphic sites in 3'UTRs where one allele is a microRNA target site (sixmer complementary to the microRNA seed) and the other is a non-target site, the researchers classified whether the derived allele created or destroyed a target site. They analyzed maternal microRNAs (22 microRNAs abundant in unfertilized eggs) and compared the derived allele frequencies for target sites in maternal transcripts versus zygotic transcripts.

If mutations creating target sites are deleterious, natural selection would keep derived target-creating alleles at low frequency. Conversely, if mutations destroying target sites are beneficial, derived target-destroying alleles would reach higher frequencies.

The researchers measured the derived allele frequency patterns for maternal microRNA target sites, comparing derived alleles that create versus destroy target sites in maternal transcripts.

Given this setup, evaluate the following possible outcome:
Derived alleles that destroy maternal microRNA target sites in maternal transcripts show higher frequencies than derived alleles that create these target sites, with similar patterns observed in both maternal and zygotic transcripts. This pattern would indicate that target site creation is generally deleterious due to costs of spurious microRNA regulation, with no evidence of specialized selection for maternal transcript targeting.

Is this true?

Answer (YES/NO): NO